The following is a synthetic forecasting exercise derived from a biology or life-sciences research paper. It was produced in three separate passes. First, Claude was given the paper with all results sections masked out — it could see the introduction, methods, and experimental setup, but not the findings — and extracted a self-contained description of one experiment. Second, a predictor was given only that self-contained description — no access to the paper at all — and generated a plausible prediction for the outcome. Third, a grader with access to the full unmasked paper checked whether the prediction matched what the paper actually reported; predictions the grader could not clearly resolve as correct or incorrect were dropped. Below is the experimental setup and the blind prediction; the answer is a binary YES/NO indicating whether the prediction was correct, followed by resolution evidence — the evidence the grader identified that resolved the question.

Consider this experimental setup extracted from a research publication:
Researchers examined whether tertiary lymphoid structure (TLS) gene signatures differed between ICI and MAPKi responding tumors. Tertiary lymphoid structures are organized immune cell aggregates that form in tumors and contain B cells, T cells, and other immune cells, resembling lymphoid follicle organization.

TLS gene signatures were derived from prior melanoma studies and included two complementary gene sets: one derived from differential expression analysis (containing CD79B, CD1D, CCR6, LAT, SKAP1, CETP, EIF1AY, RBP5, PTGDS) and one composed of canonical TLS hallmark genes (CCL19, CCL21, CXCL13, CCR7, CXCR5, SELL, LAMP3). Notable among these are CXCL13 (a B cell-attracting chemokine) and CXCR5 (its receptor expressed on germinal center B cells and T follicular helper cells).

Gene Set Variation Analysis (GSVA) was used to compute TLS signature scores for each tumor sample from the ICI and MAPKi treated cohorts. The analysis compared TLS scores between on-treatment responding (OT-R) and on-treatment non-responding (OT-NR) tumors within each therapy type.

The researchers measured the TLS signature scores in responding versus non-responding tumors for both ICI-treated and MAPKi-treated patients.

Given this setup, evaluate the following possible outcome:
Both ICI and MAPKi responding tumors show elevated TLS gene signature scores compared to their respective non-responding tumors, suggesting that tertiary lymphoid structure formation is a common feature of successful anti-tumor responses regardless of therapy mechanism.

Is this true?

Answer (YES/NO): NO